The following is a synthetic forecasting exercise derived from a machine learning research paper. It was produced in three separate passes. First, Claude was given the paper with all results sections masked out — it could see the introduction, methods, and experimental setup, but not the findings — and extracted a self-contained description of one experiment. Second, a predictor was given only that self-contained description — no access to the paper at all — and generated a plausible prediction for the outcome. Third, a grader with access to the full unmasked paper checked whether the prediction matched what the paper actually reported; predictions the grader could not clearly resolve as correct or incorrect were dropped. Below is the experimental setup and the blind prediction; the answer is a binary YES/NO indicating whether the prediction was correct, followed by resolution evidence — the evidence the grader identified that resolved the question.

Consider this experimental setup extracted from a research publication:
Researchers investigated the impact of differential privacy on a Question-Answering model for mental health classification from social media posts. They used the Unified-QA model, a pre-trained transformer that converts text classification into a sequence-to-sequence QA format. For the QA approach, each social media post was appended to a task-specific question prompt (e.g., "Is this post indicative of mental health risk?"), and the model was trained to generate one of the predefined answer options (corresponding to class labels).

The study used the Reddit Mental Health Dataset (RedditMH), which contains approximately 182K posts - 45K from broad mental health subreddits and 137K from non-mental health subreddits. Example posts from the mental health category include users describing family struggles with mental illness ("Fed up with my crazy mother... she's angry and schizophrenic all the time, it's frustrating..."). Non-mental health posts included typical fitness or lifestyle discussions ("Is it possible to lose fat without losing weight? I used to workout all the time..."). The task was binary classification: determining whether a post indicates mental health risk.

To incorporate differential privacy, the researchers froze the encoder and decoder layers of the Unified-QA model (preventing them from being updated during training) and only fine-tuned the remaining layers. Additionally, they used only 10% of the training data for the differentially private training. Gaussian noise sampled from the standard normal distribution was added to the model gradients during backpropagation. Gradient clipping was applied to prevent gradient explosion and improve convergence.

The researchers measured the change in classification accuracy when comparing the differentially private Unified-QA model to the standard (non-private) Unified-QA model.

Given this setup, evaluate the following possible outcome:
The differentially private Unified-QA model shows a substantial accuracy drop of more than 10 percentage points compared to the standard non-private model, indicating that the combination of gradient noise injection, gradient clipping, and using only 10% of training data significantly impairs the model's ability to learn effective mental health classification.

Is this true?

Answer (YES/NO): NO